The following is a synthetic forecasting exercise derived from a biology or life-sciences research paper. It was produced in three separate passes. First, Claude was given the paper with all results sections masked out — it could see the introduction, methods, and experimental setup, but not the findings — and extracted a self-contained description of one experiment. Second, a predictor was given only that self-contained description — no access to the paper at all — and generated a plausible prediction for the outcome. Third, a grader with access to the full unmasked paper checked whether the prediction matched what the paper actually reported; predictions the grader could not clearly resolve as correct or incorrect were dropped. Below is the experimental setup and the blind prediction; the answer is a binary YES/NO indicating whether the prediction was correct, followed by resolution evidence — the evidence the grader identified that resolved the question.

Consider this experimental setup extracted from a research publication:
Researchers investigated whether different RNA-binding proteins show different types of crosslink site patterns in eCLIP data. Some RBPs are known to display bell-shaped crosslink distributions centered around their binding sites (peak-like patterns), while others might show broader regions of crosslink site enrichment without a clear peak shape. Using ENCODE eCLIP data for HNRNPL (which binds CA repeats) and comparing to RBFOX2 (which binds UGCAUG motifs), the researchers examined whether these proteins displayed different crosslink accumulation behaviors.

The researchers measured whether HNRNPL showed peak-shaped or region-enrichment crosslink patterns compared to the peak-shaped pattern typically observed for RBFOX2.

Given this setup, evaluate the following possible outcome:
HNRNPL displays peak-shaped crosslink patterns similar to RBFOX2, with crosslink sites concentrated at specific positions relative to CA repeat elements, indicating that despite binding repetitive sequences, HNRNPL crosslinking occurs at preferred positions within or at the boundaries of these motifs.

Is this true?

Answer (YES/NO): NO